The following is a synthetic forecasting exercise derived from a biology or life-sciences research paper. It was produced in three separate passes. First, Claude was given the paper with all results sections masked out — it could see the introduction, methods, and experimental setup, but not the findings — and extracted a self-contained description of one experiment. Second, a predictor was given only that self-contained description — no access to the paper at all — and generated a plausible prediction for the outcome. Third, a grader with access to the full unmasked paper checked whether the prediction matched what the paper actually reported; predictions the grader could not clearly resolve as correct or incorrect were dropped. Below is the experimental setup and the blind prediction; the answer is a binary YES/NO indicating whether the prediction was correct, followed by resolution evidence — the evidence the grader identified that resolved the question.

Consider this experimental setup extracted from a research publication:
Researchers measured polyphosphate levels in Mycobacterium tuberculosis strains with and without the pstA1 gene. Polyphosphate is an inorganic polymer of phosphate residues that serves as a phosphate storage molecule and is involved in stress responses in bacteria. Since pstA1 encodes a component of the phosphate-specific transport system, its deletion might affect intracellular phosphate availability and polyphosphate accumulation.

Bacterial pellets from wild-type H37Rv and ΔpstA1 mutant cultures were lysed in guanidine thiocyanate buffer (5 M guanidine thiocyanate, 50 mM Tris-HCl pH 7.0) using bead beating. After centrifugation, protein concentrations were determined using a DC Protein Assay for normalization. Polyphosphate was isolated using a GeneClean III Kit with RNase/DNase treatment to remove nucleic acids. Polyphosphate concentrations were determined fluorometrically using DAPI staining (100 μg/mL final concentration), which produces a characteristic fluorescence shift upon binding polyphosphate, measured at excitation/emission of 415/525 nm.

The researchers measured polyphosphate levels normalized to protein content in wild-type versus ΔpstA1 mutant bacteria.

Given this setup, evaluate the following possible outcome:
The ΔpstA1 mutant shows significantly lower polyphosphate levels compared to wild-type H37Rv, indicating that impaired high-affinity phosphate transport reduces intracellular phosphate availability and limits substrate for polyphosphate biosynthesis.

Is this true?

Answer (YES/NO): NO